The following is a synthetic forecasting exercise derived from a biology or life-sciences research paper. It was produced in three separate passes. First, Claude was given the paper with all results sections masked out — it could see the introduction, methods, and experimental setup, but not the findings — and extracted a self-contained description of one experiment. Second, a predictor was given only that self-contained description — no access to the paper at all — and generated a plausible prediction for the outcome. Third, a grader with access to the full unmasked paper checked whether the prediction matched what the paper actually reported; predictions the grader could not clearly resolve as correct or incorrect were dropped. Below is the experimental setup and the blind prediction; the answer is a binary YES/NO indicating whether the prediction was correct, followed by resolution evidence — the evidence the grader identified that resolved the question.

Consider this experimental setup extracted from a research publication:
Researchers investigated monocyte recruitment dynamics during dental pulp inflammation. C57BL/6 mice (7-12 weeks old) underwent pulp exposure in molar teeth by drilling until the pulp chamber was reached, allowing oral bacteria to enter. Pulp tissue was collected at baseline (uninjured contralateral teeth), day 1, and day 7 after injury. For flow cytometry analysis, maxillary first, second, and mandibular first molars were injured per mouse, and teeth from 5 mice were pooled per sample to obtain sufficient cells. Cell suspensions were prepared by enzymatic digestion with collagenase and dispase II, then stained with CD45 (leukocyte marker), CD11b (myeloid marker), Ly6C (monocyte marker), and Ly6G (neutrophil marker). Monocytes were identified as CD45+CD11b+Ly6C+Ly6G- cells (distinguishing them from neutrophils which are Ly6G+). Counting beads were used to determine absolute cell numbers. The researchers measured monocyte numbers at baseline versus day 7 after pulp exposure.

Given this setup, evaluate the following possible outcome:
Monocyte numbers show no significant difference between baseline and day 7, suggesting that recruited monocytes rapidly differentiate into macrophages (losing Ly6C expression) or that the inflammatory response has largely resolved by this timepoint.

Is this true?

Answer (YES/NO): NO